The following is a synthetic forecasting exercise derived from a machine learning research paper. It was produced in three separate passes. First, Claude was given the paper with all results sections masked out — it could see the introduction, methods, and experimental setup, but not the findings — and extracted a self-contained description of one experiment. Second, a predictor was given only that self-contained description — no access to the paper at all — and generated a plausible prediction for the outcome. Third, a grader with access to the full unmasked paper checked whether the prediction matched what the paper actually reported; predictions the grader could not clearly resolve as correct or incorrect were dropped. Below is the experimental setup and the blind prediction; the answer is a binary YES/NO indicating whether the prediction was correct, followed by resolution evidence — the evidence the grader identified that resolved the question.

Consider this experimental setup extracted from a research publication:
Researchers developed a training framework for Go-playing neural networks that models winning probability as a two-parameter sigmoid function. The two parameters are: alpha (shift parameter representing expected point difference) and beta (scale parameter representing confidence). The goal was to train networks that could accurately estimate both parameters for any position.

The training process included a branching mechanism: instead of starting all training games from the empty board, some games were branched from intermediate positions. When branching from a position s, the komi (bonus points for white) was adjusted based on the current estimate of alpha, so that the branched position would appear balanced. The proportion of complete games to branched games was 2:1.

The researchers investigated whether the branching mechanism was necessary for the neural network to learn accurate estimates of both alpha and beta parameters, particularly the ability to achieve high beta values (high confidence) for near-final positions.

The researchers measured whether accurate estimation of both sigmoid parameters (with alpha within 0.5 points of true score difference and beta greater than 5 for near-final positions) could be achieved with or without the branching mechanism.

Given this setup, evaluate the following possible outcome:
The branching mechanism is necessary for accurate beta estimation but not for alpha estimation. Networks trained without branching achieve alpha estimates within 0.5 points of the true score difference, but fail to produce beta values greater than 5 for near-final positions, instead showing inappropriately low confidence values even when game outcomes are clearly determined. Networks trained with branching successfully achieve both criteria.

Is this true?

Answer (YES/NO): NO